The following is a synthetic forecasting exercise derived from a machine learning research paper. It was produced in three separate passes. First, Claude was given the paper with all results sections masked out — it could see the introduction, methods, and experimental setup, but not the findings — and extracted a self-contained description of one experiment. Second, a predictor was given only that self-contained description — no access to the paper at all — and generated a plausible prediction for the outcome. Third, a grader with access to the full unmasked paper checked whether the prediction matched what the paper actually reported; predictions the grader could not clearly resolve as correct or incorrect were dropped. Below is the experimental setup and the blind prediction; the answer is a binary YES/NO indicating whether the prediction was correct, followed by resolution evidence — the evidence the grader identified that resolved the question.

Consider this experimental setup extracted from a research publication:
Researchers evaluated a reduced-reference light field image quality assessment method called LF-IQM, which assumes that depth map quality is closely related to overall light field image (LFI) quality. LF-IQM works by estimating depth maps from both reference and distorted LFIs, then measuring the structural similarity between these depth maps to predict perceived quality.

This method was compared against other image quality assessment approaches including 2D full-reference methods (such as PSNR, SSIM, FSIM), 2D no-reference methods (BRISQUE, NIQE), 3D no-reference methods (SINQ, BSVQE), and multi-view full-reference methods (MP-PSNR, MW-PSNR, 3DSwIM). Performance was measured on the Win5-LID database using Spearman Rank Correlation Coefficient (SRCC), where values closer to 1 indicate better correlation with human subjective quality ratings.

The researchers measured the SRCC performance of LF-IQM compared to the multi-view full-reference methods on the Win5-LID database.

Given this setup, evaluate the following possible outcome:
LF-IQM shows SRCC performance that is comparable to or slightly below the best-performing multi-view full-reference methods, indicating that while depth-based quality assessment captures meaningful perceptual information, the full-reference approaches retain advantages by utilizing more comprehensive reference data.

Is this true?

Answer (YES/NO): NO